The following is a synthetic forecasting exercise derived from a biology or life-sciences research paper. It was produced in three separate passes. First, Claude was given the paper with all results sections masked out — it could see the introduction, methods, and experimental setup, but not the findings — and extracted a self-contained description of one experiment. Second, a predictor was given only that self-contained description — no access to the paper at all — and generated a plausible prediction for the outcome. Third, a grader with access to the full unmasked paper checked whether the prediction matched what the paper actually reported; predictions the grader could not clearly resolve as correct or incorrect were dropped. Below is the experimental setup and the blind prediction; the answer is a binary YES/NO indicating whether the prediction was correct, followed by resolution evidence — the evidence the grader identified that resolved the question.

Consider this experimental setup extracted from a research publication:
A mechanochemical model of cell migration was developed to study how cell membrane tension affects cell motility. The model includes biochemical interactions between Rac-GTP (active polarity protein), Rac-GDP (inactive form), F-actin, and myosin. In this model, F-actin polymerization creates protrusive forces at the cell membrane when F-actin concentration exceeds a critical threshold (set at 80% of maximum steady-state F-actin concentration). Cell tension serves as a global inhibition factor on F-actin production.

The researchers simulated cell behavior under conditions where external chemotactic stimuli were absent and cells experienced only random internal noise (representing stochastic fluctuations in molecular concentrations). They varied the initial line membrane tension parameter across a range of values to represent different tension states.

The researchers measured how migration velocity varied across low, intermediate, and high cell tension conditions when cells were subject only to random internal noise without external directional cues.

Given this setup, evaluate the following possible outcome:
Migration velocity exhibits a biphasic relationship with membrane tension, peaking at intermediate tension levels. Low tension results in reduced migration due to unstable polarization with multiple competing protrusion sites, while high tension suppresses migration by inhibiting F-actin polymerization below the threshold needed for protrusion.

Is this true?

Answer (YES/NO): YES